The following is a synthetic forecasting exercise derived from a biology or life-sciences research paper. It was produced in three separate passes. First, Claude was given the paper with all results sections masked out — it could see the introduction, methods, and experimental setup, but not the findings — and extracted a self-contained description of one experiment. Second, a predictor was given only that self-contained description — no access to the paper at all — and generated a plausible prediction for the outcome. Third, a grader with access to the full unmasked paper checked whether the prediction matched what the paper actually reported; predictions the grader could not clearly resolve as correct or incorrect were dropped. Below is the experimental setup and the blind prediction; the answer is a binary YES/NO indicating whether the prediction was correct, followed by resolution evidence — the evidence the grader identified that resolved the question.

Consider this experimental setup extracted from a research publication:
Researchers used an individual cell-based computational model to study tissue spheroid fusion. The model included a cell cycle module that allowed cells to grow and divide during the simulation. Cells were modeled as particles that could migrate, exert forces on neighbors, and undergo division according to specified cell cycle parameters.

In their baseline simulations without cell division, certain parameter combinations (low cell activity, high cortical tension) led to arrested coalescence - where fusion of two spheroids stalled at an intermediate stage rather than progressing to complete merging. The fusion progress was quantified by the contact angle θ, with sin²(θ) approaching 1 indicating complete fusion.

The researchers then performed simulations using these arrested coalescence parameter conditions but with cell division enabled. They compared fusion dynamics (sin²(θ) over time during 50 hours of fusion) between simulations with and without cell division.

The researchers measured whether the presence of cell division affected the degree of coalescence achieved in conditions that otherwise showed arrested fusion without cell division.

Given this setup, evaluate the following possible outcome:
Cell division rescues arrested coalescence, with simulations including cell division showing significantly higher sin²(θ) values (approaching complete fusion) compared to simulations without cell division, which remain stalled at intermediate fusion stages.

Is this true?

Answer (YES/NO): NO